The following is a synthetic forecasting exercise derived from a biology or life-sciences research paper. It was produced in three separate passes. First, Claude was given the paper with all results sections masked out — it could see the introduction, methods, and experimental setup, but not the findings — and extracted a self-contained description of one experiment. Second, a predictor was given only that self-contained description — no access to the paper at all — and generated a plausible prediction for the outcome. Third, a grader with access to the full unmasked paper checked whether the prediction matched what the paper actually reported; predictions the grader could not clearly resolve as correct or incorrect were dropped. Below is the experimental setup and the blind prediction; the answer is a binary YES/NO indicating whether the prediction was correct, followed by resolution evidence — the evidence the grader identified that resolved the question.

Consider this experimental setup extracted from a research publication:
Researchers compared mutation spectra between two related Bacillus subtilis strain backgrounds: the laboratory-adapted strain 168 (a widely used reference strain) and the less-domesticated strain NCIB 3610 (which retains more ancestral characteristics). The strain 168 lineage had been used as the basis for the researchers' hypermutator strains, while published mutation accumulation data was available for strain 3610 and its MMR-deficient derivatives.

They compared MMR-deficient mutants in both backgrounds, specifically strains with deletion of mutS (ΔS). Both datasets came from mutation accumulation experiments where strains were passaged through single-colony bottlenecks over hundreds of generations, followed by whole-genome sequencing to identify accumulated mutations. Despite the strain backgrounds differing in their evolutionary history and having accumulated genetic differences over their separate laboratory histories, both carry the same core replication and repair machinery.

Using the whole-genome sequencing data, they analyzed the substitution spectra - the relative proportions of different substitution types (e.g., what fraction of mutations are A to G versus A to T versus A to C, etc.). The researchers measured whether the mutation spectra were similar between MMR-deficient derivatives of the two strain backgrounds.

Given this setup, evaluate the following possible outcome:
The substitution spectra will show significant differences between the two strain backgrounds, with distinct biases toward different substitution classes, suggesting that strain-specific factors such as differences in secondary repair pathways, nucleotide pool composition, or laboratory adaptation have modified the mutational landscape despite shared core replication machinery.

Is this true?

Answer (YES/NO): NO